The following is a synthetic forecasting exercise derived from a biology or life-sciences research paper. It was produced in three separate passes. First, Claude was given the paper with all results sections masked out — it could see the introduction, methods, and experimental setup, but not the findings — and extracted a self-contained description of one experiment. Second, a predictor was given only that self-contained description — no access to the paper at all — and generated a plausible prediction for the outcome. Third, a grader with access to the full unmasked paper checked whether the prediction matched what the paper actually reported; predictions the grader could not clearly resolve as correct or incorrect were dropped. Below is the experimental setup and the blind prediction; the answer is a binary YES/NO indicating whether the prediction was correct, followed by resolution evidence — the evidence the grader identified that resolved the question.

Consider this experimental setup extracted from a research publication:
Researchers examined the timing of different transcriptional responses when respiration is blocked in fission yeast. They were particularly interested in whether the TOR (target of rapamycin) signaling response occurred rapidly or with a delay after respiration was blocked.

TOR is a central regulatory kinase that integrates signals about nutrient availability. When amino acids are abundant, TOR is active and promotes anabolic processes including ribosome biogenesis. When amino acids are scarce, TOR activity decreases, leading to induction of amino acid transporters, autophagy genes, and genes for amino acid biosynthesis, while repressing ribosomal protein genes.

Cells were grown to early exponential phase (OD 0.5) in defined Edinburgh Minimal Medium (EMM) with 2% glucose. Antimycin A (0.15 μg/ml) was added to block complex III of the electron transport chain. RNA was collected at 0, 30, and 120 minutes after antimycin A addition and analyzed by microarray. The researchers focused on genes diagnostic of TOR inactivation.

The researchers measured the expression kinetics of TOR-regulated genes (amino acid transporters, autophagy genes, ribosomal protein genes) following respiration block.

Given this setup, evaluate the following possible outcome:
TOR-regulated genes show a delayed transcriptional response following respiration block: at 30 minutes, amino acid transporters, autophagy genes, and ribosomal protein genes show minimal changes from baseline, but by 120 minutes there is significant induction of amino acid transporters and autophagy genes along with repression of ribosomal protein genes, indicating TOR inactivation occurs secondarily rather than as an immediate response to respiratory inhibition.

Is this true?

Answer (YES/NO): NO